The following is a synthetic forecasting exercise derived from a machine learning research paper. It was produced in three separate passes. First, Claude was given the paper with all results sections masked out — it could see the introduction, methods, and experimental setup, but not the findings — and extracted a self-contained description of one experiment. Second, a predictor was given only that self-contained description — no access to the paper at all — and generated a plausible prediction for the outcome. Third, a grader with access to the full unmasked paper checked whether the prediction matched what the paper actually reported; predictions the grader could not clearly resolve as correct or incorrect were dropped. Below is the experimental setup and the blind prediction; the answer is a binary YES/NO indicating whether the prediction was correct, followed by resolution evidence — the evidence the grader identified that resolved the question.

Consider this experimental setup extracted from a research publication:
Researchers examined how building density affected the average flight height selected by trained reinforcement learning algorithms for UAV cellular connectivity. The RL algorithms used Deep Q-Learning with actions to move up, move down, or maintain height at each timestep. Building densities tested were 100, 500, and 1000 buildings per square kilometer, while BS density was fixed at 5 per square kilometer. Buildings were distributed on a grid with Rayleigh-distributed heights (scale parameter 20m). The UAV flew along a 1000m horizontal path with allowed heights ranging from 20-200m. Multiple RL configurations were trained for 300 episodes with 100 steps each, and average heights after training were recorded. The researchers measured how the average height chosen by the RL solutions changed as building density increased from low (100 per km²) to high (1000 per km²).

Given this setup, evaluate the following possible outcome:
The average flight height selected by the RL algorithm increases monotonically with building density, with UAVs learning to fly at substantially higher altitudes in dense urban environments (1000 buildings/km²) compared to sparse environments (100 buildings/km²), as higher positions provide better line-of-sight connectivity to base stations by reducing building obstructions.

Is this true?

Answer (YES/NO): NO